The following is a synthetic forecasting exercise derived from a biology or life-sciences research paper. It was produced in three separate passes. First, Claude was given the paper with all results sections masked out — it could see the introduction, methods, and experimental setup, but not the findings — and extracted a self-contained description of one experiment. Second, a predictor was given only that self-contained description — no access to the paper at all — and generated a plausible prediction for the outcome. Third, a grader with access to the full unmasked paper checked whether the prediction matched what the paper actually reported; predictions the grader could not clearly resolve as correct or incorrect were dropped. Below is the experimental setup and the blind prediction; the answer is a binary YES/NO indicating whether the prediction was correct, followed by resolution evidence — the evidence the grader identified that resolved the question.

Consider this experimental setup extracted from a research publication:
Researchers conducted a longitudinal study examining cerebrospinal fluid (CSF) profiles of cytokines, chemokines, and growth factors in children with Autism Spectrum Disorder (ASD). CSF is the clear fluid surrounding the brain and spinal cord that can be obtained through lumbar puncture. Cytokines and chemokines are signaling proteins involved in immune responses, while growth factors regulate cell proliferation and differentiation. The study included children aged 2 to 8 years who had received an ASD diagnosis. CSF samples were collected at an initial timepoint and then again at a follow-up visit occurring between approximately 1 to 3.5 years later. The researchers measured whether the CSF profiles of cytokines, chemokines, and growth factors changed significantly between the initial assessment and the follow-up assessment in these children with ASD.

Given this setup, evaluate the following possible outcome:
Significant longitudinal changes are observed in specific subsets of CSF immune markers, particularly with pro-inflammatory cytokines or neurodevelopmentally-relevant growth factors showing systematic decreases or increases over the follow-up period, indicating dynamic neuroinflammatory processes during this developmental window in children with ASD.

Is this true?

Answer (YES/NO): NO